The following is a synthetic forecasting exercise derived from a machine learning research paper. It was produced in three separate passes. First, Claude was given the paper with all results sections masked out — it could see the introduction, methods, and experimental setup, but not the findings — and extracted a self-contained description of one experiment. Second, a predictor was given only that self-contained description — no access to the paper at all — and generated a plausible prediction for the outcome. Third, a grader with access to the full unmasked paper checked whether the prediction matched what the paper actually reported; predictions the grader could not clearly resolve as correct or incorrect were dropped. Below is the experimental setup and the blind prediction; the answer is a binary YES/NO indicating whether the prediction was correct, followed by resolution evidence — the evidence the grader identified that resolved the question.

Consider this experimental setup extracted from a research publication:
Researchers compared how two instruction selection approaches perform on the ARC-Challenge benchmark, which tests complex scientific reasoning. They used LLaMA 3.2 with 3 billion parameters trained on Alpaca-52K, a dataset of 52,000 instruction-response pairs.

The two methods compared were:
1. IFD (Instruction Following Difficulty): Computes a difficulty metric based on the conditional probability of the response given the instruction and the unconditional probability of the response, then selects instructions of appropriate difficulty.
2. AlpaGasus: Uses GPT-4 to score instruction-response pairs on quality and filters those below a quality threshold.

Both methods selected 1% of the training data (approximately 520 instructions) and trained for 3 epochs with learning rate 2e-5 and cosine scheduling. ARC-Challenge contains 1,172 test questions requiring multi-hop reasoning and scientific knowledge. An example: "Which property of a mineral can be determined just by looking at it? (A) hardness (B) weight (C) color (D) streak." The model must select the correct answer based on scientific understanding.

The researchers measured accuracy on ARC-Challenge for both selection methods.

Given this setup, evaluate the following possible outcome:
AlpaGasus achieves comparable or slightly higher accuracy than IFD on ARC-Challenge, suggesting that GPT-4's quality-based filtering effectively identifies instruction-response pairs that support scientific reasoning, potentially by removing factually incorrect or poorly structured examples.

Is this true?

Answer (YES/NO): NO